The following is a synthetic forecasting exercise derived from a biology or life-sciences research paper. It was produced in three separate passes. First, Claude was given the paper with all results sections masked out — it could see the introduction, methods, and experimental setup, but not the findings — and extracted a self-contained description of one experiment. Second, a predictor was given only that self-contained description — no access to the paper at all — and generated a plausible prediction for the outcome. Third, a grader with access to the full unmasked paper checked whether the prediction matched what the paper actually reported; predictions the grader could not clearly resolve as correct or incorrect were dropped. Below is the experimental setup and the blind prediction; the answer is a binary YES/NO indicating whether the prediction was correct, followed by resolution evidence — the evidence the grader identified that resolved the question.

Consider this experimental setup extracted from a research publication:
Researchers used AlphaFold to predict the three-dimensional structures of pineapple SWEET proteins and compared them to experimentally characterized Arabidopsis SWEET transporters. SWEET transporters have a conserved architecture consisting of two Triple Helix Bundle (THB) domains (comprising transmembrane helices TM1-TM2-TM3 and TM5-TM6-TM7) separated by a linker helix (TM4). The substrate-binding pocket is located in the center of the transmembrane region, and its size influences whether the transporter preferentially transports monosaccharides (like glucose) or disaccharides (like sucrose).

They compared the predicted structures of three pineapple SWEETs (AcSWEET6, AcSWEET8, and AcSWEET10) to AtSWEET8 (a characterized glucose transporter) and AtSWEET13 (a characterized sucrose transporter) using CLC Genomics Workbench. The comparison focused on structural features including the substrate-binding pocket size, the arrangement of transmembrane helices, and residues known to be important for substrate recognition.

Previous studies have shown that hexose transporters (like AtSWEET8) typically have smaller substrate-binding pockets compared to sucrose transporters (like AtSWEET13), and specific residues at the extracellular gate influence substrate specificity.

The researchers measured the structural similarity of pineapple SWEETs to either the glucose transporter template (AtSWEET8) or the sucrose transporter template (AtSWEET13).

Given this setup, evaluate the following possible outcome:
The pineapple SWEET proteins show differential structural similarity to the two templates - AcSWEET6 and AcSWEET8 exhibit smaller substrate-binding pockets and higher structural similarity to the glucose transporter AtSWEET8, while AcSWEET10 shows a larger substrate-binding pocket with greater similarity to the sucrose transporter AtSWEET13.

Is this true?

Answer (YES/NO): NO